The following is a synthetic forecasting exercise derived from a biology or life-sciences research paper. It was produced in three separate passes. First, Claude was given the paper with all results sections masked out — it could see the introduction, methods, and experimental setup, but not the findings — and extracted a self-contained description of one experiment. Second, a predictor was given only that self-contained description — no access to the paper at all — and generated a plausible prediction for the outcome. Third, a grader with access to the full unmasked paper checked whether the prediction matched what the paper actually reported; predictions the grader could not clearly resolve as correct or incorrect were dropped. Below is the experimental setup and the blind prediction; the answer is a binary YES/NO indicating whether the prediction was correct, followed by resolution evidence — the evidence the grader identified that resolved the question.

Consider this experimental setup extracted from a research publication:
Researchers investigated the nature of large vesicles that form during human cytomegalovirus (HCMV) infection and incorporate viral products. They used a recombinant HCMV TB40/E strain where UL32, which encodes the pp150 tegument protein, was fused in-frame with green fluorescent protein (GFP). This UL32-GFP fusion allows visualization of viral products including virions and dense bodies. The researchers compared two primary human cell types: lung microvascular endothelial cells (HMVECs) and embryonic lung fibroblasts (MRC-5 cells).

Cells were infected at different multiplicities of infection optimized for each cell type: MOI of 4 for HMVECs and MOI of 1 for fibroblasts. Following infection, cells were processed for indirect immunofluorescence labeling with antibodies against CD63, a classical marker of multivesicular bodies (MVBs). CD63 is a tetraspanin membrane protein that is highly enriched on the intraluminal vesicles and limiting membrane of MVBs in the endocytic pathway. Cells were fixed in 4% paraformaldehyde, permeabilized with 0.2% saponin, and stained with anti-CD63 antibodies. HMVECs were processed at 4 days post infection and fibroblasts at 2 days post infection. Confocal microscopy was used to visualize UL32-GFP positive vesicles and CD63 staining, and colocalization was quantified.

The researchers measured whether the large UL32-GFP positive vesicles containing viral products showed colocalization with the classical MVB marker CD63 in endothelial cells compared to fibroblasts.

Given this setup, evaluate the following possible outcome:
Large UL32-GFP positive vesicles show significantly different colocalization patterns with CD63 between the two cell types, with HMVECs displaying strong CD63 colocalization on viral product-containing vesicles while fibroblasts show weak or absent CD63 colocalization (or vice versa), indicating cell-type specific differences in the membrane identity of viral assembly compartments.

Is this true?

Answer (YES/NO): YES